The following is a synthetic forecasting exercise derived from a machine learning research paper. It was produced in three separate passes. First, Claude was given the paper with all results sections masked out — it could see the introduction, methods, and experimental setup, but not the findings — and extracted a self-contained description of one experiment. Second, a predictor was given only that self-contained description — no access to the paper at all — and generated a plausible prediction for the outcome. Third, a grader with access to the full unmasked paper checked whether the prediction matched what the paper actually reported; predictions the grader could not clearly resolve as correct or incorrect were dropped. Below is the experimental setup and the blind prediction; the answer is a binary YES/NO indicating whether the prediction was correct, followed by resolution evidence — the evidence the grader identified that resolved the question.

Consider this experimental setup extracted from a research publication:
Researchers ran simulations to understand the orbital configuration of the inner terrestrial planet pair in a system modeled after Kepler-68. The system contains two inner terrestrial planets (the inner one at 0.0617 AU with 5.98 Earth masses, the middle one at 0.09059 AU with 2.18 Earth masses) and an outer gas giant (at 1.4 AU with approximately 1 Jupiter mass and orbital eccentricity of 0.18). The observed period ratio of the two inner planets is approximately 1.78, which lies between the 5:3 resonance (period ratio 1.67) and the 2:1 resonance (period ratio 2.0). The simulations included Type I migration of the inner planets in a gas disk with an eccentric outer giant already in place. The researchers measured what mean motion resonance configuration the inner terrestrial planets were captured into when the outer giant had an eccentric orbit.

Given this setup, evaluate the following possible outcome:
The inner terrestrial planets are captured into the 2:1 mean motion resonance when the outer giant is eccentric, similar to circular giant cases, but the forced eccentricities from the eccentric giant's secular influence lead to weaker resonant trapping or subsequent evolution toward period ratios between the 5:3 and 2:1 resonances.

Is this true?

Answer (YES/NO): NO